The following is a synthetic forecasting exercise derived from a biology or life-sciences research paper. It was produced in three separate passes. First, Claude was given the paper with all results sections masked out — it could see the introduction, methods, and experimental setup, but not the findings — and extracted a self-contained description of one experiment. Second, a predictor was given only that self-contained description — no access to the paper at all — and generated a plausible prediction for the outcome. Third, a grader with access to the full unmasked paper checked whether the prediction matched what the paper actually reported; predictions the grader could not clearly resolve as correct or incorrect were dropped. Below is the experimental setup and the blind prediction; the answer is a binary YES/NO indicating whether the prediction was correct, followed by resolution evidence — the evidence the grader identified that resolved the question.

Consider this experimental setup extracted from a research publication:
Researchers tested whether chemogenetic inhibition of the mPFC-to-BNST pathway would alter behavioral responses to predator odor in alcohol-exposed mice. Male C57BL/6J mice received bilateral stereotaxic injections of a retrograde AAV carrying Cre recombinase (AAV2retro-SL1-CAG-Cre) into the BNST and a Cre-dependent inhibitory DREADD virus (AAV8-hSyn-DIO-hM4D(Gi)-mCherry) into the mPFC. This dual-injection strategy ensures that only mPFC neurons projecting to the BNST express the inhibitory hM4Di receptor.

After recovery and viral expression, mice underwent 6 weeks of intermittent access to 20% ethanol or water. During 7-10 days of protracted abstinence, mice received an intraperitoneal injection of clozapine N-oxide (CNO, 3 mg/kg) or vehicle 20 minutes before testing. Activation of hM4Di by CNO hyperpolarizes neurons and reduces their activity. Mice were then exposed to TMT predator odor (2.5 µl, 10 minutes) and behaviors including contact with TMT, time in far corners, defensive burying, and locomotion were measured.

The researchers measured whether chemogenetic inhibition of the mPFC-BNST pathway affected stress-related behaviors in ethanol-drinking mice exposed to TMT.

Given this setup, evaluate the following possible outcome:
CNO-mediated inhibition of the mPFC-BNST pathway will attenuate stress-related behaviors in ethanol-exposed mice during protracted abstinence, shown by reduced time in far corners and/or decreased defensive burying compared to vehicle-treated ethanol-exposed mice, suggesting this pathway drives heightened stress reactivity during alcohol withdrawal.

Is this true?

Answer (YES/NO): NO